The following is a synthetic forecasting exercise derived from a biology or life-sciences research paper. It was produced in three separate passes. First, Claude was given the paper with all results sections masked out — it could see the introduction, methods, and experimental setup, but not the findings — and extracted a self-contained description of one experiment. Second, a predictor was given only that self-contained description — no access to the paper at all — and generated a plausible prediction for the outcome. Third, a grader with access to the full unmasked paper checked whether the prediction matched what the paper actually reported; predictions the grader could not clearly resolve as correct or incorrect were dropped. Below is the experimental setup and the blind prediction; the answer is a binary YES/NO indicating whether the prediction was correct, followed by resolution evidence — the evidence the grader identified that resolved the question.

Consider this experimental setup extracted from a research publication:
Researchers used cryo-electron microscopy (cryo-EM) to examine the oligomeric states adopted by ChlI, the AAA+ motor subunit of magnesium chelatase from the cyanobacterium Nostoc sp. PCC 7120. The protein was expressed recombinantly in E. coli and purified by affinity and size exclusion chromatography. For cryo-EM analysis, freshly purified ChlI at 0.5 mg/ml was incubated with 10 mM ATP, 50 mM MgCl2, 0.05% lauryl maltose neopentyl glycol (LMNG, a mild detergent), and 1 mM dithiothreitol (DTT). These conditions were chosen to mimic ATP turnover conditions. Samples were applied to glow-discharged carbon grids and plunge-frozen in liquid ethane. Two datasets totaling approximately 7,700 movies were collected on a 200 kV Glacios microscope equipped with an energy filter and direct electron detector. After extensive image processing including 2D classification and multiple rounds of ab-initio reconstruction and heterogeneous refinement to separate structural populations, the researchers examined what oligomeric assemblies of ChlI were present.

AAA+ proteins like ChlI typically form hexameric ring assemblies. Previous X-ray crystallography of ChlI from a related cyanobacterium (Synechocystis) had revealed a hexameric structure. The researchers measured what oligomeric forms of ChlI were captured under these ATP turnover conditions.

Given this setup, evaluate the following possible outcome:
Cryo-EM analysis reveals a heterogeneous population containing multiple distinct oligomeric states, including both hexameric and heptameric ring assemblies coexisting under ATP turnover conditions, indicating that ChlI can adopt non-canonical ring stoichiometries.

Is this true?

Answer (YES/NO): NO